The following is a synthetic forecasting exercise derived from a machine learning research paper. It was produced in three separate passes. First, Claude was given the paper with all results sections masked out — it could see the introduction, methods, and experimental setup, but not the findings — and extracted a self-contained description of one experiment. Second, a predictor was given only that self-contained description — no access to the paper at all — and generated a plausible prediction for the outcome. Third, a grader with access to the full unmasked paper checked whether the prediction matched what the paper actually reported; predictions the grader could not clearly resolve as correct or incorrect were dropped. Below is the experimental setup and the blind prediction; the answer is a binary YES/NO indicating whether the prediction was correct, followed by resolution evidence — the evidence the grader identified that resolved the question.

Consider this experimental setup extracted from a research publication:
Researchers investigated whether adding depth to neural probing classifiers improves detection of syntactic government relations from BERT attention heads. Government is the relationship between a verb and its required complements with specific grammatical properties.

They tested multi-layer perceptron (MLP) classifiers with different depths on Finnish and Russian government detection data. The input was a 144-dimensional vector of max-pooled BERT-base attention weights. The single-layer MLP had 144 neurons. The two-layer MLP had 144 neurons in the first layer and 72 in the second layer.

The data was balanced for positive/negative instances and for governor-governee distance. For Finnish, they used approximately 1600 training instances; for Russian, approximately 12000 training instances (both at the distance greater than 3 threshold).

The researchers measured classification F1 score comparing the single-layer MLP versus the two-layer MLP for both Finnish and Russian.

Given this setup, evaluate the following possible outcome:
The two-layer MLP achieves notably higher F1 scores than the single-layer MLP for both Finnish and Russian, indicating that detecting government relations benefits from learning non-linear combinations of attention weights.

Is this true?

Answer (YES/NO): NO